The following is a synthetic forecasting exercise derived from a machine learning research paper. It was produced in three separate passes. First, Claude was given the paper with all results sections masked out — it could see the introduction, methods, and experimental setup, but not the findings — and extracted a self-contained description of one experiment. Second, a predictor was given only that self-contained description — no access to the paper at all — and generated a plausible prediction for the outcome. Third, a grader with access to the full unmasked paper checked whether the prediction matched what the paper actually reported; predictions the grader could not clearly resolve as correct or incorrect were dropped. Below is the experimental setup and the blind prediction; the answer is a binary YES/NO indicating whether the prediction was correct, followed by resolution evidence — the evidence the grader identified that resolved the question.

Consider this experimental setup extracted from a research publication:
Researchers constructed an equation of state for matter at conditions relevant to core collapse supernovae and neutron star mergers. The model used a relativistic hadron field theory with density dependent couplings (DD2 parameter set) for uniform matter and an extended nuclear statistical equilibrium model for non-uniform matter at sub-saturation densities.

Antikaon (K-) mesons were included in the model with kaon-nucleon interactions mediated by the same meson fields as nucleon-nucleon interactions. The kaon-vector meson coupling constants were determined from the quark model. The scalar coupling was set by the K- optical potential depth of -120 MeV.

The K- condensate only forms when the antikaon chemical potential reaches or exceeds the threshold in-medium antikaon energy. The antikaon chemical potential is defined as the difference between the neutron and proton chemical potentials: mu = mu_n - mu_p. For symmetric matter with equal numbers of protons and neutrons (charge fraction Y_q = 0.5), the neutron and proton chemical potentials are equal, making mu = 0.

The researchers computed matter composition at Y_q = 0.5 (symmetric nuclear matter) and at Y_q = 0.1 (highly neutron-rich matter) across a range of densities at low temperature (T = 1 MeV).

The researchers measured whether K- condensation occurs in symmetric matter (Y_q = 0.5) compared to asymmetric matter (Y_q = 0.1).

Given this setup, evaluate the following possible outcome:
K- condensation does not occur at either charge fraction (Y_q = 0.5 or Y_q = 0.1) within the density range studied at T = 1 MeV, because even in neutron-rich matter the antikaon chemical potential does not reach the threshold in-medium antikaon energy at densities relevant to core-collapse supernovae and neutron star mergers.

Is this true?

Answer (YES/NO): NO